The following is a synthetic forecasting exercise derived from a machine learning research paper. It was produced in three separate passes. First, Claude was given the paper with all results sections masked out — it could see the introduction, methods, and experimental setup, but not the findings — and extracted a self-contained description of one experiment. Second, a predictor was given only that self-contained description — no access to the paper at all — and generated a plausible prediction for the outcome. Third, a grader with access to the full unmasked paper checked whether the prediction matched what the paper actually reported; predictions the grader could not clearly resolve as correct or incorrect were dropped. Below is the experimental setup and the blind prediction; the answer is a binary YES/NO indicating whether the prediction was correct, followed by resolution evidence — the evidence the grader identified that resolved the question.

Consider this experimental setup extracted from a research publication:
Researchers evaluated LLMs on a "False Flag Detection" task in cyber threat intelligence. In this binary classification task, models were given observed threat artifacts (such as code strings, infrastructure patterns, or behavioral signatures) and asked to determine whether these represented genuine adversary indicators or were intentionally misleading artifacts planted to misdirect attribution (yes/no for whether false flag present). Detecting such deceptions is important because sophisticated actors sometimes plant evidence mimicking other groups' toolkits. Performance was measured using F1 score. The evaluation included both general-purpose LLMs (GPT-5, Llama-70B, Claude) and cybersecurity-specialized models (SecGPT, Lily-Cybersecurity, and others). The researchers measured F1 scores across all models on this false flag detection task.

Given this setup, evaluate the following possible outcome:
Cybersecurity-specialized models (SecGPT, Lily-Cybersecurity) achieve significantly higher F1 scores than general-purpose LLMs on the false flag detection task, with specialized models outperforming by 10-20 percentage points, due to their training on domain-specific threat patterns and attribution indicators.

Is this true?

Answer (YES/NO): NO